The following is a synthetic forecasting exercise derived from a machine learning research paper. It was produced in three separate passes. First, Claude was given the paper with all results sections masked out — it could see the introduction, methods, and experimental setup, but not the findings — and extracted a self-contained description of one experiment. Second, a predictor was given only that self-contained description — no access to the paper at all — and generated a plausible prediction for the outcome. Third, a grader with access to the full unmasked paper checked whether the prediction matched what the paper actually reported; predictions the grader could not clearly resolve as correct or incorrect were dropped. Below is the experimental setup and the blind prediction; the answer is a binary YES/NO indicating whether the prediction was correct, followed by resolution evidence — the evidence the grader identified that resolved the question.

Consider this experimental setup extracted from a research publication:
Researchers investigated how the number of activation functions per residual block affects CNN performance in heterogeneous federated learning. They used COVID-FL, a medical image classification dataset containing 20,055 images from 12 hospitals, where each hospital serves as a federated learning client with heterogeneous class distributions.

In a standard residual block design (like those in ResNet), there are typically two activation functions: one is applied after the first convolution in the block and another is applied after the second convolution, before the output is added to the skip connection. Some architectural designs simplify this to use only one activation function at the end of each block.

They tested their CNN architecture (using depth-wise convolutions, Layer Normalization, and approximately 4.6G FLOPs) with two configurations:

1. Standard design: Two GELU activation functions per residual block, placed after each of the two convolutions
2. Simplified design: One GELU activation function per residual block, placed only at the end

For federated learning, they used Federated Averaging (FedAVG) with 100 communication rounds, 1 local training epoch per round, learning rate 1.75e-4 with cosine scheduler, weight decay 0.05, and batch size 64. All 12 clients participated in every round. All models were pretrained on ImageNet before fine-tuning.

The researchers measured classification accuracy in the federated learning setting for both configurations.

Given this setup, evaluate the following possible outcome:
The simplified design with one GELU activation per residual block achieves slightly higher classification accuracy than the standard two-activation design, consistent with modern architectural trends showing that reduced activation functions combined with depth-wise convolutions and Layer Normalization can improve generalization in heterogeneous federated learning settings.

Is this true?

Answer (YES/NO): NO